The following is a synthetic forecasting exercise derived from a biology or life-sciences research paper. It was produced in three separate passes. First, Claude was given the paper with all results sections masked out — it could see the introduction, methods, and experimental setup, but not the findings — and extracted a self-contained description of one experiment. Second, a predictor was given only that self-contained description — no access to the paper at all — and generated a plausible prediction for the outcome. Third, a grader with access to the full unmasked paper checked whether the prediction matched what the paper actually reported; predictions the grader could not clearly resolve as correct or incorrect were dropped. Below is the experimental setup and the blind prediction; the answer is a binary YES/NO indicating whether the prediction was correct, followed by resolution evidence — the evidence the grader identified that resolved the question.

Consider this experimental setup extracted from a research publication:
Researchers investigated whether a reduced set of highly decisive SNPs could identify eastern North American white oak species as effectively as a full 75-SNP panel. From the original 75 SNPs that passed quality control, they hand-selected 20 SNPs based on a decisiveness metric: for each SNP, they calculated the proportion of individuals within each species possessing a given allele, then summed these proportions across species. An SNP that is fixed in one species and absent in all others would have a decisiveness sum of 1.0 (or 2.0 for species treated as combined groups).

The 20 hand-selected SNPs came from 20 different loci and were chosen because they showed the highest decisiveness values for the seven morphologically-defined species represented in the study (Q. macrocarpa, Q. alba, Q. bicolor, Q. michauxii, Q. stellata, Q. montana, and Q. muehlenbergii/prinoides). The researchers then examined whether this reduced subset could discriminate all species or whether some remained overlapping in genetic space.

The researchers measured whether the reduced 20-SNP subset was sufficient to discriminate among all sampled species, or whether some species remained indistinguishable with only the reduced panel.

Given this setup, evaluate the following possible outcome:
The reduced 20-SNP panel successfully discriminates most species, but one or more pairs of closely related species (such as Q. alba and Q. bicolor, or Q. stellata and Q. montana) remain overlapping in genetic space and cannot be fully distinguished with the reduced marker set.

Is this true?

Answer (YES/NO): NO